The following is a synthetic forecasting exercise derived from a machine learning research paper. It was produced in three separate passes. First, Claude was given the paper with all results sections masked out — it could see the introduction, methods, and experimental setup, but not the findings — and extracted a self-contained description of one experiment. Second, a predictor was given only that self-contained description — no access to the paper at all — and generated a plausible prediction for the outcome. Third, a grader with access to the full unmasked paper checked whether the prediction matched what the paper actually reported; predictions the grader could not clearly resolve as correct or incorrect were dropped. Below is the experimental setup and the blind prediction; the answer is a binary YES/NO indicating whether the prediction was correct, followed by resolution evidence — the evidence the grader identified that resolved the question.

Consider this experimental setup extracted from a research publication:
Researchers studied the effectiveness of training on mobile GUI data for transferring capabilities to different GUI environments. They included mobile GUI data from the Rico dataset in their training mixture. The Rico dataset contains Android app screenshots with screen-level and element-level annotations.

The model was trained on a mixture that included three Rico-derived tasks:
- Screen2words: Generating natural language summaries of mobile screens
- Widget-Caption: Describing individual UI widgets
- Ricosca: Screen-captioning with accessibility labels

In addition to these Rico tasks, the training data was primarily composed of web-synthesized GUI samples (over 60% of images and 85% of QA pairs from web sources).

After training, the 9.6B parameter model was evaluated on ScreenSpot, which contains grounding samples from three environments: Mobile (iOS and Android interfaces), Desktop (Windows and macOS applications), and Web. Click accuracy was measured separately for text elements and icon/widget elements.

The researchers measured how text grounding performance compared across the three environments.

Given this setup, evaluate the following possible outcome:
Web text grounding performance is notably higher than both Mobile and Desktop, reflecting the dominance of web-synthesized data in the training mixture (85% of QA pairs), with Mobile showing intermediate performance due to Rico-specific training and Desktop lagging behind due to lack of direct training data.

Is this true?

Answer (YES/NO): NO